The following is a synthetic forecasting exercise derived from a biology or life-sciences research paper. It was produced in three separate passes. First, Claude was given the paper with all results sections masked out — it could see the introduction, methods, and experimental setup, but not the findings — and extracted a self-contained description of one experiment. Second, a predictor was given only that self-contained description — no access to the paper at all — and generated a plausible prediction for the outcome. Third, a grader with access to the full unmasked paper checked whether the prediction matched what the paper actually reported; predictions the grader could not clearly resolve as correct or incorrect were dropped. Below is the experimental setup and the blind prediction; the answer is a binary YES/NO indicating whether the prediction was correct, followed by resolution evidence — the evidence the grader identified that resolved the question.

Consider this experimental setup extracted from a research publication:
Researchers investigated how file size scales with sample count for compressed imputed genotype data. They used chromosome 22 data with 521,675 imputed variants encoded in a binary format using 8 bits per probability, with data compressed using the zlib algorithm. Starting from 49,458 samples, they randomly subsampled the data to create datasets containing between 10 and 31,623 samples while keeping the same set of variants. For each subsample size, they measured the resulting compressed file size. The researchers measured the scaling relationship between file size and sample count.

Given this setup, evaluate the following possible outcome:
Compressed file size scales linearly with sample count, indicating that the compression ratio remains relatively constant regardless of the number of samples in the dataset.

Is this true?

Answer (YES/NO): YES